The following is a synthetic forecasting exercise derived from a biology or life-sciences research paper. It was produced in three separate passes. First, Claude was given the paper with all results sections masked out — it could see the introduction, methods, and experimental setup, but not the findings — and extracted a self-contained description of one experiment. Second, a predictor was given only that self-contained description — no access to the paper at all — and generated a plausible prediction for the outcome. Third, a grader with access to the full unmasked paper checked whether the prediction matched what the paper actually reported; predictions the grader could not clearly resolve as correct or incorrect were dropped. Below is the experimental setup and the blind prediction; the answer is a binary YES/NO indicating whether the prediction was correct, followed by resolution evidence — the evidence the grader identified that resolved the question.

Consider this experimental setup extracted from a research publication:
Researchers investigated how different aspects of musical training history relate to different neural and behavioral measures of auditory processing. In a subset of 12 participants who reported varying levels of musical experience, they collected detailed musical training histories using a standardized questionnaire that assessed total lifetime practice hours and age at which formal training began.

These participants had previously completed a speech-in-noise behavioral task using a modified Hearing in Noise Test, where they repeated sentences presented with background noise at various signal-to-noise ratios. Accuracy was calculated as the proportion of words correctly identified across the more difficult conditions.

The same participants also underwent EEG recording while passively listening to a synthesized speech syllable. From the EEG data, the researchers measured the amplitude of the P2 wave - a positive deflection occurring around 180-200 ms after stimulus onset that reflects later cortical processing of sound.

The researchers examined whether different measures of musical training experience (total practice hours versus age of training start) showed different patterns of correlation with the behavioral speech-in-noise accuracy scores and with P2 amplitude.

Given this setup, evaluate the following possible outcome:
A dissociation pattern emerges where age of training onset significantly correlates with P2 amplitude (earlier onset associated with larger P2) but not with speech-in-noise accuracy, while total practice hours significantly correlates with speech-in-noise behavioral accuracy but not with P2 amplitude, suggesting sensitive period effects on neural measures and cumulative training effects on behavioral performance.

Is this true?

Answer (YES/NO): NO